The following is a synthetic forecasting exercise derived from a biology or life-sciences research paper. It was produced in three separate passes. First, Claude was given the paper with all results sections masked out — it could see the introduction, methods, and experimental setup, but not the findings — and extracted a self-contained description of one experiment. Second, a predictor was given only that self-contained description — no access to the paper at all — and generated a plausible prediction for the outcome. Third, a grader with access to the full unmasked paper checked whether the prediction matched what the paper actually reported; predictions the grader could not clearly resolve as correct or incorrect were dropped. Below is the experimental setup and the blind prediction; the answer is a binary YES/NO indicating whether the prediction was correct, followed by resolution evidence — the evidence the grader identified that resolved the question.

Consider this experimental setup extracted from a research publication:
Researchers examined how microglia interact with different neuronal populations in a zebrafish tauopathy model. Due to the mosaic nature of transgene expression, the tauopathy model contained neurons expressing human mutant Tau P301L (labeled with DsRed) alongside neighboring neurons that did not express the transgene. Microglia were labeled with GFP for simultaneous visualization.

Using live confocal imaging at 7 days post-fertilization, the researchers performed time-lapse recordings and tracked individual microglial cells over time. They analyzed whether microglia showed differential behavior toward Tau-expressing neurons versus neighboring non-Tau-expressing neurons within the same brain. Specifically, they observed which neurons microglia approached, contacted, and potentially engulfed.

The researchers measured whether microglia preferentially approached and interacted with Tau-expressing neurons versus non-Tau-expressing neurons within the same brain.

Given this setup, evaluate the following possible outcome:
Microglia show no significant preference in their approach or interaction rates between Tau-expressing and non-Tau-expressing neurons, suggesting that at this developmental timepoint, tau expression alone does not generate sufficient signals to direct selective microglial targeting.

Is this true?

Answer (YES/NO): YES